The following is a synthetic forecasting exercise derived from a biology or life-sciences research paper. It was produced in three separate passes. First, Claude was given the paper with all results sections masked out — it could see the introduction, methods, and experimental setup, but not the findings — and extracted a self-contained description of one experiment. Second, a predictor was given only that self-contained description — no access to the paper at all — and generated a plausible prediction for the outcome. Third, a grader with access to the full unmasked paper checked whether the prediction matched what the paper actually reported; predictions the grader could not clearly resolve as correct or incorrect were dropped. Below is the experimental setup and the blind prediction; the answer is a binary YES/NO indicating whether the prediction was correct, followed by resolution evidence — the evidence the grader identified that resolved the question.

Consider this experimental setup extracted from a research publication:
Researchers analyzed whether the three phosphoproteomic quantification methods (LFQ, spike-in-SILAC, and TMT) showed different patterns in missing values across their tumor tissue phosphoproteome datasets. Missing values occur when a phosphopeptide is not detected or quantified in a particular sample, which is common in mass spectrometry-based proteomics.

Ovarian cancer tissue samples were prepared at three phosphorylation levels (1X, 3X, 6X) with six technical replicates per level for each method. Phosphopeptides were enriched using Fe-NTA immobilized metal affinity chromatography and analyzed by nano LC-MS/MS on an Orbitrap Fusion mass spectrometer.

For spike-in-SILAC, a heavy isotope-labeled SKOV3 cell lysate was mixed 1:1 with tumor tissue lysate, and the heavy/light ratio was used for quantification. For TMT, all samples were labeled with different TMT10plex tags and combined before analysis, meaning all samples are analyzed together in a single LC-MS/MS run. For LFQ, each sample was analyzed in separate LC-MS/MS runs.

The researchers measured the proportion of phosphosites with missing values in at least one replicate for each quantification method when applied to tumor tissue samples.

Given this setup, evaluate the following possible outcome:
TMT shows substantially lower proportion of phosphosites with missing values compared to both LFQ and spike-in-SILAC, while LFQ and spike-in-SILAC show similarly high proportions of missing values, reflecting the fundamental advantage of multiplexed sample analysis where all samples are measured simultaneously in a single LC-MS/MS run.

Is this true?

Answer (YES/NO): YES